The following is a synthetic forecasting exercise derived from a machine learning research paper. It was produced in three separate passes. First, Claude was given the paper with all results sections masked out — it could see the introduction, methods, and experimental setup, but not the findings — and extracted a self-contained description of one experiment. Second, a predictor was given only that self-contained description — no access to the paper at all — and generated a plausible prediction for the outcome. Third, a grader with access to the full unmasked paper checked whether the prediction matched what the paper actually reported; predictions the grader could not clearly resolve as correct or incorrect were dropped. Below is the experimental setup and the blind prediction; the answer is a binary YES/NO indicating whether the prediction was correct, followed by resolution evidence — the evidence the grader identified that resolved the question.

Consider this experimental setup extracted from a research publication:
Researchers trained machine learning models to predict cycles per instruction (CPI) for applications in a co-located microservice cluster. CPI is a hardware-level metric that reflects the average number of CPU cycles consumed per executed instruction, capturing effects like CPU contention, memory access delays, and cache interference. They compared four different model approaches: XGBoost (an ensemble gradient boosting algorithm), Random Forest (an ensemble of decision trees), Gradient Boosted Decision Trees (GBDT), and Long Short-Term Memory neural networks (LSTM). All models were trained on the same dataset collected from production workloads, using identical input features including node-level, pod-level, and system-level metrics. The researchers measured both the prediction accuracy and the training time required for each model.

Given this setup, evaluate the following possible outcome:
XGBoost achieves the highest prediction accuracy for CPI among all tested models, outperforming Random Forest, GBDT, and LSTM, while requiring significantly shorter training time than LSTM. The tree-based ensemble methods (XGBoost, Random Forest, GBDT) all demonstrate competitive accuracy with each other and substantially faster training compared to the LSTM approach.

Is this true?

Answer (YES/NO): NO